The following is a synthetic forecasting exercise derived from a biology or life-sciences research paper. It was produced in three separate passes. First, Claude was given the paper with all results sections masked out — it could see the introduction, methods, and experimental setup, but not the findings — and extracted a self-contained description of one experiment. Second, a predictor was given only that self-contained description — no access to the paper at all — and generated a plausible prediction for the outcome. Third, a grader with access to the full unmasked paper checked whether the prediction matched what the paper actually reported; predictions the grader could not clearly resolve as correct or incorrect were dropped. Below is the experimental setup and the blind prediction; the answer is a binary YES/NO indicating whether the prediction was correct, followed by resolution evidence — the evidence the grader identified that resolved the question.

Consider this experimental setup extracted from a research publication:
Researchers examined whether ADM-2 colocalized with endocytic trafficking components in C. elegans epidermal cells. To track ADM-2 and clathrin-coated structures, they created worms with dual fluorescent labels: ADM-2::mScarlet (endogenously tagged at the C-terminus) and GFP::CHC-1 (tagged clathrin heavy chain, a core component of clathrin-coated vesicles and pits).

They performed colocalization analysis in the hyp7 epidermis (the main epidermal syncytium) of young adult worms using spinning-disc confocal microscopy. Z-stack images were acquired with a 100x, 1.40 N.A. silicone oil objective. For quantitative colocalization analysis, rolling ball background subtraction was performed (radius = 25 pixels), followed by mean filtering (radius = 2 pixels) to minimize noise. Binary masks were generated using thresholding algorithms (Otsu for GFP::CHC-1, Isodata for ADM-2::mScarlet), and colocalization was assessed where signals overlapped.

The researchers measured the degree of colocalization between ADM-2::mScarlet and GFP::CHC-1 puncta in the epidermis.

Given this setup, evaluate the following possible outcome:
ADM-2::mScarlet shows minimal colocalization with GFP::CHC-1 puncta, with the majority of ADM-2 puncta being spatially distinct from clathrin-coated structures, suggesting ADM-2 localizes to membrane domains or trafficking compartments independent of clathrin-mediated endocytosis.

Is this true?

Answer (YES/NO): YES